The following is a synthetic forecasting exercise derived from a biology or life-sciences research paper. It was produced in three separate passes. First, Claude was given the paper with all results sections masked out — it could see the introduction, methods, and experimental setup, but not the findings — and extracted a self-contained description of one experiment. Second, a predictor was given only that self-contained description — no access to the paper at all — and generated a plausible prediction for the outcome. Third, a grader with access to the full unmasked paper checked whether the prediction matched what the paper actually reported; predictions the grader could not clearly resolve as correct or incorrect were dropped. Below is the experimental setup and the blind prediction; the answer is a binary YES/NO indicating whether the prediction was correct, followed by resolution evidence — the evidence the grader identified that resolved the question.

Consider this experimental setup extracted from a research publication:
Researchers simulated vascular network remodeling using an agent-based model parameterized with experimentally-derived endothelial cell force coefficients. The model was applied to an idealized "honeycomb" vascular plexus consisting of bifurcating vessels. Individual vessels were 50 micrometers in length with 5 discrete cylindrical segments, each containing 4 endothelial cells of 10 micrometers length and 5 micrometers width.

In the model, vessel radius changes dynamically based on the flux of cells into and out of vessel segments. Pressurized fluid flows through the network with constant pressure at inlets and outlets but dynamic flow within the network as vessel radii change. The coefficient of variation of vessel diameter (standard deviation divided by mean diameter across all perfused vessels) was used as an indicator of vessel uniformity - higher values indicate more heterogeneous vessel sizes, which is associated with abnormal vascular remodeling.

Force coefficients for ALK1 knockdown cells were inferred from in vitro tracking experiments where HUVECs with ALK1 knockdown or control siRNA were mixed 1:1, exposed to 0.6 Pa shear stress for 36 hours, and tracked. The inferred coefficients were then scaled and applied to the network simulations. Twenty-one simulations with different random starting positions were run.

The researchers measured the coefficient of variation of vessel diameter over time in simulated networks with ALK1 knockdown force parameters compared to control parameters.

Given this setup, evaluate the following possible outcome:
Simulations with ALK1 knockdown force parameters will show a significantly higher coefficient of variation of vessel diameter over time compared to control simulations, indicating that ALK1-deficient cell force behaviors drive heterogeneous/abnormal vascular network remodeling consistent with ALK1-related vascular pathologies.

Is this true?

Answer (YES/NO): YES